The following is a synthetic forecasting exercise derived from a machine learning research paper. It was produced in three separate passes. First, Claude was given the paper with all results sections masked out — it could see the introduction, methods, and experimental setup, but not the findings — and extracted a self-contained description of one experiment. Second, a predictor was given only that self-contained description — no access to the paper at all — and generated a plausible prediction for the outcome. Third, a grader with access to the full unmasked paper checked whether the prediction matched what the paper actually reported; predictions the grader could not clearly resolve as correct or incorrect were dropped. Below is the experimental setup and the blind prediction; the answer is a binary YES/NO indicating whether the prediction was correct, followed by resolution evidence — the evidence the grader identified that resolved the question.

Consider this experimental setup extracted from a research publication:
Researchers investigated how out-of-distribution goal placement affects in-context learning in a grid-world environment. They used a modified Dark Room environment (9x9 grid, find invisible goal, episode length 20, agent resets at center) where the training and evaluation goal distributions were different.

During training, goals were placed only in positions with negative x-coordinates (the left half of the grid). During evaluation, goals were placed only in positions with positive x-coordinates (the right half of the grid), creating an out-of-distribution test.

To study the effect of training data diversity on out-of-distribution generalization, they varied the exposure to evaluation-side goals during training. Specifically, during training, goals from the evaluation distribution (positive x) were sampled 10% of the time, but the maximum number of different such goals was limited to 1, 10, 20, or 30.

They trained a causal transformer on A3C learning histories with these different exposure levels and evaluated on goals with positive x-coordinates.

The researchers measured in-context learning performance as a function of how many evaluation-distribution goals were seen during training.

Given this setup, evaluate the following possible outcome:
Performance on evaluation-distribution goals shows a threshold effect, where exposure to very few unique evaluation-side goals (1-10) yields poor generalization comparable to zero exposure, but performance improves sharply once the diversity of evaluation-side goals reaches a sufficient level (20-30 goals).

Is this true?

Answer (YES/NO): NO